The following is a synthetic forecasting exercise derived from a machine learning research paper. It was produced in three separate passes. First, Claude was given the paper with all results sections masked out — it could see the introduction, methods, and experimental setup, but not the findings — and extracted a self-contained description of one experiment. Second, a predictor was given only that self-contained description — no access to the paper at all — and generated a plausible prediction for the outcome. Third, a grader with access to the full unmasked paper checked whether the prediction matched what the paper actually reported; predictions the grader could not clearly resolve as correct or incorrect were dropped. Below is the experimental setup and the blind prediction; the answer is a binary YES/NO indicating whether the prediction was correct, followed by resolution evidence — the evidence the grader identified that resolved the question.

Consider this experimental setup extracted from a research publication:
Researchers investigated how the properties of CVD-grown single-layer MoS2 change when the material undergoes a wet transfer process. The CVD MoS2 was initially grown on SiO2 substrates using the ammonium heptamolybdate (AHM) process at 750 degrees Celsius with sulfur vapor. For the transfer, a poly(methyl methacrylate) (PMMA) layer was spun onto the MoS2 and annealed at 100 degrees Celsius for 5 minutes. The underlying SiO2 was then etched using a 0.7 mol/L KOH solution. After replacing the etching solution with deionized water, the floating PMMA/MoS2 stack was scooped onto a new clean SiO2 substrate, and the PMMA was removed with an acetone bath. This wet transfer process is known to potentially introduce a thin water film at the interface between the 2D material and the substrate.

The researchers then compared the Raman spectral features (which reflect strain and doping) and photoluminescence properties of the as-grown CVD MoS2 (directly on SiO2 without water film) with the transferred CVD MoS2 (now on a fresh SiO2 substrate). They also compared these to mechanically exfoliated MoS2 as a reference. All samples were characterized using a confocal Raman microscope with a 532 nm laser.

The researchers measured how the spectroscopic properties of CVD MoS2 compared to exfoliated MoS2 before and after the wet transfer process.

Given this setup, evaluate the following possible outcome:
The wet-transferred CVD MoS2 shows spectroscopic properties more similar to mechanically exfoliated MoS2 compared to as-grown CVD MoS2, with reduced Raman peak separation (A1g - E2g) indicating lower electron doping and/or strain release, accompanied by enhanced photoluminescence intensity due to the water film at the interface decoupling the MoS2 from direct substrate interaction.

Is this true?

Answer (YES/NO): NO